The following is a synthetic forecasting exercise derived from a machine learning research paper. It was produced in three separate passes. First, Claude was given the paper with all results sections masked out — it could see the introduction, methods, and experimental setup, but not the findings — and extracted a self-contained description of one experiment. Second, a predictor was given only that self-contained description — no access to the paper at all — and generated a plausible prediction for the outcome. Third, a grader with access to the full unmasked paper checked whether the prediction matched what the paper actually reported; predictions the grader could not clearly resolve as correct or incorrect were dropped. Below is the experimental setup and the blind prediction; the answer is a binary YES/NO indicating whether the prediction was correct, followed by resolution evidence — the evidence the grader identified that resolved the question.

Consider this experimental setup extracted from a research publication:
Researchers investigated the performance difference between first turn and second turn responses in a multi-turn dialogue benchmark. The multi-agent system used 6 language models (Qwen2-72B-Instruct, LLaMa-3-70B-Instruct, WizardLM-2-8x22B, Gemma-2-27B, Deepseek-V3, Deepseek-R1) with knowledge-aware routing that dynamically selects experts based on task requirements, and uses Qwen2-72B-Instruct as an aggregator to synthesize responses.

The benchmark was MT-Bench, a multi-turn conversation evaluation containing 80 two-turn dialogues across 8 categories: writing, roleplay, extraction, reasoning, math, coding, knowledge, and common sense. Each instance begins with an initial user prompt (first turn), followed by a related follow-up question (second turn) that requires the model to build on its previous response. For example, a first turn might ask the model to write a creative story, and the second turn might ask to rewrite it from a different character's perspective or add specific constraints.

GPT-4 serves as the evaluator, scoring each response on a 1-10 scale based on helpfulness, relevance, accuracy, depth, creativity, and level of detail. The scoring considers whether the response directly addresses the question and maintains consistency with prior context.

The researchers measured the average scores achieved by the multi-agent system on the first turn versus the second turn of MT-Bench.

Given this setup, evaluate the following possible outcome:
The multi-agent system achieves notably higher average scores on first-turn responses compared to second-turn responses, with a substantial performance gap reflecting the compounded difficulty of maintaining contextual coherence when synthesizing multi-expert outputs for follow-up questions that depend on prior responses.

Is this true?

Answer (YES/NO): NO